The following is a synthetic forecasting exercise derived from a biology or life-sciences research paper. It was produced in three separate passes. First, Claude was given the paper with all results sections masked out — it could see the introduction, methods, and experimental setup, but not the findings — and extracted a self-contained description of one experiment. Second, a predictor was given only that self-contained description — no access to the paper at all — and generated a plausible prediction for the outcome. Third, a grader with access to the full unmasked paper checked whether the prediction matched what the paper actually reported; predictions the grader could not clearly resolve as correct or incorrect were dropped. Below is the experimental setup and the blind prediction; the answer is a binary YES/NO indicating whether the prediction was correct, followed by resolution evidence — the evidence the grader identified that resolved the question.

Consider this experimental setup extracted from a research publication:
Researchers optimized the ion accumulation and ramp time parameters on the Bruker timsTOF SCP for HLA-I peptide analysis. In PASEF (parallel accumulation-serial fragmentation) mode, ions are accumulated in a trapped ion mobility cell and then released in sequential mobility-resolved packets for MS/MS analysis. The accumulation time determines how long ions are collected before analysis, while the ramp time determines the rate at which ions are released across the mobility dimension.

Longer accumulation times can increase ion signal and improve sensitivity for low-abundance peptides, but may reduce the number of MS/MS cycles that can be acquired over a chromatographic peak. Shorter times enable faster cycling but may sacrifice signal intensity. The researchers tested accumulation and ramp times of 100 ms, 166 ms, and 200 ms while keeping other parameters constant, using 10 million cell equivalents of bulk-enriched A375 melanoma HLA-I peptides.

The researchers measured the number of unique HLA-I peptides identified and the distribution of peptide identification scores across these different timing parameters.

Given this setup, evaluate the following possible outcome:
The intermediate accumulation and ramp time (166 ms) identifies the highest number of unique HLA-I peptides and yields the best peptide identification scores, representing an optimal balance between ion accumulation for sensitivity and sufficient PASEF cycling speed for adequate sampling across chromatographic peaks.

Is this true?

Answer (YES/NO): NO